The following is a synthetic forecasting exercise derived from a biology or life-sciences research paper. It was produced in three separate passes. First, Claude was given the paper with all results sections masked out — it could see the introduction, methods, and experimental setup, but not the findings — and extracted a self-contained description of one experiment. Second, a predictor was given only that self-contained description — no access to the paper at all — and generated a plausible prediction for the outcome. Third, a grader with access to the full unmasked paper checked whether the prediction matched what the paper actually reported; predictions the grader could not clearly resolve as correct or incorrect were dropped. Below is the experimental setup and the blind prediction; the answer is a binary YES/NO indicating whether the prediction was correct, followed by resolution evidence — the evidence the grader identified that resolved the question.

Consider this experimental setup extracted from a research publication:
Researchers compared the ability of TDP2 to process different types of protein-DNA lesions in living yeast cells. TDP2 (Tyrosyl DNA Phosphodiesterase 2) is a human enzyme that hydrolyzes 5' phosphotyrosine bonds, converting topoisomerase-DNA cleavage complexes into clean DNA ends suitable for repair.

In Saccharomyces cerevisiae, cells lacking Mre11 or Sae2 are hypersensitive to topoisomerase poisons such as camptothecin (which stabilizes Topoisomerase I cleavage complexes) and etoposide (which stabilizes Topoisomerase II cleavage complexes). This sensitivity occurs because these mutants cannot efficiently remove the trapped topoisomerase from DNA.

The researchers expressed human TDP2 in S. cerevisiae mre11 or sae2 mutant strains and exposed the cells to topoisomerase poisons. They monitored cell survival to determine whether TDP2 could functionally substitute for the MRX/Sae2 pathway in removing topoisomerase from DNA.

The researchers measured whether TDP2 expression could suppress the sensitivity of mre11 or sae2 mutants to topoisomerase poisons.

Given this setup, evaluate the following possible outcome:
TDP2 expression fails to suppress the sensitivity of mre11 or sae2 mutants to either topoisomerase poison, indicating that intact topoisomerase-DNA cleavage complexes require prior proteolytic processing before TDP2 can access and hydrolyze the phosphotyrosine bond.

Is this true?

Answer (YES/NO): NO